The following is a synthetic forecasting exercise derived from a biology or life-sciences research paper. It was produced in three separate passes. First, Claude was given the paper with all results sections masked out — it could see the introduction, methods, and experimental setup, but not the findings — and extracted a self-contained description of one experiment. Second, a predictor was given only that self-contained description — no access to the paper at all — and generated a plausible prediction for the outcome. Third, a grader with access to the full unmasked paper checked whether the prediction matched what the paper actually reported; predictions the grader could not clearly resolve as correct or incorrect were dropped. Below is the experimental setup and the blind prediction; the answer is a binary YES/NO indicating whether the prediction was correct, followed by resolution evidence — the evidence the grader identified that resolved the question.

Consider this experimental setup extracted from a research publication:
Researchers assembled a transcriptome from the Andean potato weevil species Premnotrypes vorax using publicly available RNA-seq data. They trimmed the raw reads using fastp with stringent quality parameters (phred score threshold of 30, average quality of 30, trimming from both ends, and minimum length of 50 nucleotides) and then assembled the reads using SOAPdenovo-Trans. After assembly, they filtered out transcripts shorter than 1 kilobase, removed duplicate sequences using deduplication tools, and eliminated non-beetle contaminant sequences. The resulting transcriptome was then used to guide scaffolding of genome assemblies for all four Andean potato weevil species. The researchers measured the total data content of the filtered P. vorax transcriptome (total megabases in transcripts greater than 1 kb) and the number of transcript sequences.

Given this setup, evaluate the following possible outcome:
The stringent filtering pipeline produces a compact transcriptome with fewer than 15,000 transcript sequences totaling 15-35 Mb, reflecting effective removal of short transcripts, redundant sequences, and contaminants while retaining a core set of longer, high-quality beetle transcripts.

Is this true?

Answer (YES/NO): NO